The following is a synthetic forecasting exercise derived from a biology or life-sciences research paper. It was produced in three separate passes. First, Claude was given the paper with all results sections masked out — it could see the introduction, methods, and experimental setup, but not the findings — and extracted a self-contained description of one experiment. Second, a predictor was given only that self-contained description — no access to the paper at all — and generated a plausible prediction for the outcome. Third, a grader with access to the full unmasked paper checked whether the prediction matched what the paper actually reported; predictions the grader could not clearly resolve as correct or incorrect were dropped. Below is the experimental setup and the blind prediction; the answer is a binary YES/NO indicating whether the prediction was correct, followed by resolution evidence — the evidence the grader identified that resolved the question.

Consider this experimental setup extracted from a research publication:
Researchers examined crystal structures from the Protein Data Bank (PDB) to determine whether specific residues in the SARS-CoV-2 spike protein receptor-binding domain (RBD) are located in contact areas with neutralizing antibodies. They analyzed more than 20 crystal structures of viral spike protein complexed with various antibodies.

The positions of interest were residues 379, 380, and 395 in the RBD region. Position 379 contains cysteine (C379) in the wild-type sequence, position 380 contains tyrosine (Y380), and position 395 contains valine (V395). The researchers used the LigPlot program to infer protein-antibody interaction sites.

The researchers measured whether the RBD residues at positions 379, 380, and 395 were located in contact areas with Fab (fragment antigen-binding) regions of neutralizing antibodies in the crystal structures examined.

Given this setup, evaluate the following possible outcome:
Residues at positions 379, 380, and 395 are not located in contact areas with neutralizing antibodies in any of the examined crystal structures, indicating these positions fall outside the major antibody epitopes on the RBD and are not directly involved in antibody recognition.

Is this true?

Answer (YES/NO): NO